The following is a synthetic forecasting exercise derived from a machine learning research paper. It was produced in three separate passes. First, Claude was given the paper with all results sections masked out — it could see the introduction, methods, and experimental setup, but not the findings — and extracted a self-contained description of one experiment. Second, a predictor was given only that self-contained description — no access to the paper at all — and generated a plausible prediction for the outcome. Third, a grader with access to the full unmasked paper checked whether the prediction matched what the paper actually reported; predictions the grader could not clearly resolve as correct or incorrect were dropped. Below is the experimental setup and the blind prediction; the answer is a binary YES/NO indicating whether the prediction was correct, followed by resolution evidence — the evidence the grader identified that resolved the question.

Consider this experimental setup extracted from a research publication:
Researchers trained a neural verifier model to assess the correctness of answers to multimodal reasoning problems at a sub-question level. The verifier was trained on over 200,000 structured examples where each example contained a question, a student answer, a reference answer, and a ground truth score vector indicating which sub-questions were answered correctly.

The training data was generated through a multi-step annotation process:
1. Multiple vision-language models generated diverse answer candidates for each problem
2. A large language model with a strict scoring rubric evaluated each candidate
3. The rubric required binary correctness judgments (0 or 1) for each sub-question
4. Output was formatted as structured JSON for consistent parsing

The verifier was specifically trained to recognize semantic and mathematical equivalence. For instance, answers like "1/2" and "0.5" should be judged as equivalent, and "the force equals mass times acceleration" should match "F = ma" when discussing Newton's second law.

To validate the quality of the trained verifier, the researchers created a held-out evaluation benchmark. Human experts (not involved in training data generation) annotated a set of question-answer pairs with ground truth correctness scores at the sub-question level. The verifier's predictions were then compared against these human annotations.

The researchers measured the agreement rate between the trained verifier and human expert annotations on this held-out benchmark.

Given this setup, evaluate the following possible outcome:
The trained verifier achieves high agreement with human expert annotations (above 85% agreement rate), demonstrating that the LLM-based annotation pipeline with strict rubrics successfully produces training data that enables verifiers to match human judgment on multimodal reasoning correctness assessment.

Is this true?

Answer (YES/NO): YES